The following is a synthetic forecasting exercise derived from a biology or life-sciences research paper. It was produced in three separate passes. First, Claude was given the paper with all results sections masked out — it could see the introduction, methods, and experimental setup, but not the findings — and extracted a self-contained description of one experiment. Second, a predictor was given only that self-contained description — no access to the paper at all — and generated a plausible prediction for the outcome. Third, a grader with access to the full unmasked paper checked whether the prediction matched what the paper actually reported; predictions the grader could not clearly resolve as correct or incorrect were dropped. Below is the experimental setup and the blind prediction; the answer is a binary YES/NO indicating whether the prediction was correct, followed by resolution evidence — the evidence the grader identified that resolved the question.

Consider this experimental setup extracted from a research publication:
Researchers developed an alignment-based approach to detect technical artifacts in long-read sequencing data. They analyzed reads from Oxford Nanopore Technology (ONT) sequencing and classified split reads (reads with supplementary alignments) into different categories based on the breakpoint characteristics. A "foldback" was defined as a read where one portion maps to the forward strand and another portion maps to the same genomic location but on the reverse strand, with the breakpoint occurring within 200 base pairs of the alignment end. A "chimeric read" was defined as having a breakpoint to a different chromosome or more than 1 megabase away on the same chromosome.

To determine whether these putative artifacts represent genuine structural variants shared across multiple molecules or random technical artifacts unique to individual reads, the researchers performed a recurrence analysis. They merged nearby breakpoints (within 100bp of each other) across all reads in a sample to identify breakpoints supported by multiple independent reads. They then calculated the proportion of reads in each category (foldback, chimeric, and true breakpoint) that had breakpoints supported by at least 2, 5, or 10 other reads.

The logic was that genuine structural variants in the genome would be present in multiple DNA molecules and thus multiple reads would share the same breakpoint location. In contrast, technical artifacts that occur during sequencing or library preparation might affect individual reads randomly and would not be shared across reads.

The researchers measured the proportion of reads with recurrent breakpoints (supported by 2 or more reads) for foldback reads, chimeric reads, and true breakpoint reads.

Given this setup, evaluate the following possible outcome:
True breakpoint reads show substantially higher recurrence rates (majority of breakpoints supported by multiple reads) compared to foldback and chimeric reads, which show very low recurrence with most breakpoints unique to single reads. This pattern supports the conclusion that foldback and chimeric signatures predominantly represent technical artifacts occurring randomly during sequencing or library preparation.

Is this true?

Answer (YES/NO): NO